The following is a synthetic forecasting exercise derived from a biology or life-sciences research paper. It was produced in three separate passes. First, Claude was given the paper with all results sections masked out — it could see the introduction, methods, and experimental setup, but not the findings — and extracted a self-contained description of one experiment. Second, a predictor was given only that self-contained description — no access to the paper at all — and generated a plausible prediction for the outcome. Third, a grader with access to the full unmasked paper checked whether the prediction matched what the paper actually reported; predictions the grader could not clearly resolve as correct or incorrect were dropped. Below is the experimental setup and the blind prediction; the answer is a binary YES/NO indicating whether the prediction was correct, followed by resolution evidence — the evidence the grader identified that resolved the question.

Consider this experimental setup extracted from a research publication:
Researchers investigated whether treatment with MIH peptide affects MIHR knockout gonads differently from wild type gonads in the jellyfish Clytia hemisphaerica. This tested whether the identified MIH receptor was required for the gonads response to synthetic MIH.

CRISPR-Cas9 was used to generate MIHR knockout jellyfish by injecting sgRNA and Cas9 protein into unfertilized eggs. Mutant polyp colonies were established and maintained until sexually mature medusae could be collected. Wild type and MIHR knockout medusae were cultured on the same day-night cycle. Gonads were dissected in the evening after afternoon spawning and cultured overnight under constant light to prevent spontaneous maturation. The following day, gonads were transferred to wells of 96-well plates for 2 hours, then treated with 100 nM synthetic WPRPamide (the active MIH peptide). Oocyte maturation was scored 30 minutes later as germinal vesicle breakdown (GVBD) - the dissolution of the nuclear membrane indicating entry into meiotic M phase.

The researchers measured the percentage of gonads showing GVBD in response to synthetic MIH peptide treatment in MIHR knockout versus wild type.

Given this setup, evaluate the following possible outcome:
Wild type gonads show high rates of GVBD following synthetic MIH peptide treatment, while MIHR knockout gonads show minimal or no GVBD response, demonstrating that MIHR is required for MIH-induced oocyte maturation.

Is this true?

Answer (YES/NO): YES